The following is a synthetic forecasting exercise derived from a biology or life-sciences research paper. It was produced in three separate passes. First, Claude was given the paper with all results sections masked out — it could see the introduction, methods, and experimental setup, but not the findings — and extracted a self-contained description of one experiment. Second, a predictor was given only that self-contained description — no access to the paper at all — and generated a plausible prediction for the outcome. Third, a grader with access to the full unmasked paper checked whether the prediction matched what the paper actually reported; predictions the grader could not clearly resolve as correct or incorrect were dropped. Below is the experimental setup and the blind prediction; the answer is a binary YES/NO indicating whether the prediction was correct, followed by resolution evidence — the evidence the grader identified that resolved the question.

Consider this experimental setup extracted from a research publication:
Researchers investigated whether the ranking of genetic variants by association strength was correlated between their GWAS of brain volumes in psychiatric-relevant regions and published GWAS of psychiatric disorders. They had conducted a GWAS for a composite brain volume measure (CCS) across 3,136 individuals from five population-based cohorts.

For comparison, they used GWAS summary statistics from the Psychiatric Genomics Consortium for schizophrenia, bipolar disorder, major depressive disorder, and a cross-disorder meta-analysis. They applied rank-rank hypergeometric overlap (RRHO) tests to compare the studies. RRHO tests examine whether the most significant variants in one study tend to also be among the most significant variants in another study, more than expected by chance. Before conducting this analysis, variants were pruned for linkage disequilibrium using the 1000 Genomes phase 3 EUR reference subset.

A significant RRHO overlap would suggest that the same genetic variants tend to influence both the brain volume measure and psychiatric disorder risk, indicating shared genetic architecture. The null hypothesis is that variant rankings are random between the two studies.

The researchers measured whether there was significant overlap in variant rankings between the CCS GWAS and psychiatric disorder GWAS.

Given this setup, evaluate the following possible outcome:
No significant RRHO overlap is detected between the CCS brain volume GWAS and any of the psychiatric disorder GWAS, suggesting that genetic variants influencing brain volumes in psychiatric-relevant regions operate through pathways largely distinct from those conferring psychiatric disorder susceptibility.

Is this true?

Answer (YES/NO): YES